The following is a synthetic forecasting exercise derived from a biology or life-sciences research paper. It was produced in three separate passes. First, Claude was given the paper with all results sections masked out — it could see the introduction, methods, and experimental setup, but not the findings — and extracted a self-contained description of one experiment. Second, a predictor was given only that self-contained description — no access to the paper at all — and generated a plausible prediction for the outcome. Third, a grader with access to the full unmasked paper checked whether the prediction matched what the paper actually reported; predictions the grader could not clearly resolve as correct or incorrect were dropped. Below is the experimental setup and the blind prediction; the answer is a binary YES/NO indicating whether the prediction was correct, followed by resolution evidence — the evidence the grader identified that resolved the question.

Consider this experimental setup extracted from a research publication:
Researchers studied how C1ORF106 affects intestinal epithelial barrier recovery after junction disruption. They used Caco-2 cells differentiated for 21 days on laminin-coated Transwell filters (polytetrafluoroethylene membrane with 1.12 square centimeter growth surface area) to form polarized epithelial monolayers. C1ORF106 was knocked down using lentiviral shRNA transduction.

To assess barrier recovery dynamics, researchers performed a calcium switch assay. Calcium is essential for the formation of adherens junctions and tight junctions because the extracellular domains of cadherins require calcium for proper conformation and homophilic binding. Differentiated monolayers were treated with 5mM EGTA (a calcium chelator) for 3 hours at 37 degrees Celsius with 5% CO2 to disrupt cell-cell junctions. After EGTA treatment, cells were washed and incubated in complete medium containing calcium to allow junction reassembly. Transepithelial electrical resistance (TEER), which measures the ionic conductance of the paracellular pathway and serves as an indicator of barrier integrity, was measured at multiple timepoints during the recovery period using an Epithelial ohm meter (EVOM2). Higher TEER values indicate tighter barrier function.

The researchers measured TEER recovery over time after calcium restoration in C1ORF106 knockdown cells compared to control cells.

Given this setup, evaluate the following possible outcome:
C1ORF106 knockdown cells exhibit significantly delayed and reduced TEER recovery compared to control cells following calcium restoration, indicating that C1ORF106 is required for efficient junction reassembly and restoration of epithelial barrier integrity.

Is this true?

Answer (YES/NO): YES